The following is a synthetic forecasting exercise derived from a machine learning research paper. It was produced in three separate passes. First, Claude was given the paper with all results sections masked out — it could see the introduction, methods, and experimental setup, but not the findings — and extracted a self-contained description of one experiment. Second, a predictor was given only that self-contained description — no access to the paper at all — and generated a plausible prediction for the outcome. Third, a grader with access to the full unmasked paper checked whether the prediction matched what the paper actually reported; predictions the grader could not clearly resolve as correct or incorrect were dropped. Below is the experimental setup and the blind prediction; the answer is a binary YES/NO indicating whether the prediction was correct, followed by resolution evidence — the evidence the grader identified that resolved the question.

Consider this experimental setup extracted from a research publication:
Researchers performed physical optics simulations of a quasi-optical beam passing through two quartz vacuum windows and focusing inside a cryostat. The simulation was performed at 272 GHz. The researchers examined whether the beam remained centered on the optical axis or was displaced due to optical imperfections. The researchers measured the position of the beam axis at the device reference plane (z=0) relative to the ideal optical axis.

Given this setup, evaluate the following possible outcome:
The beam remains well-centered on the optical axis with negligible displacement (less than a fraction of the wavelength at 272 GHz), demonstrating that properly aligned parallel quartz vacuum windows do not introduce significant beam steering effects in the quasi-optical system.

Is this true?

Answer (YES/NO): NO